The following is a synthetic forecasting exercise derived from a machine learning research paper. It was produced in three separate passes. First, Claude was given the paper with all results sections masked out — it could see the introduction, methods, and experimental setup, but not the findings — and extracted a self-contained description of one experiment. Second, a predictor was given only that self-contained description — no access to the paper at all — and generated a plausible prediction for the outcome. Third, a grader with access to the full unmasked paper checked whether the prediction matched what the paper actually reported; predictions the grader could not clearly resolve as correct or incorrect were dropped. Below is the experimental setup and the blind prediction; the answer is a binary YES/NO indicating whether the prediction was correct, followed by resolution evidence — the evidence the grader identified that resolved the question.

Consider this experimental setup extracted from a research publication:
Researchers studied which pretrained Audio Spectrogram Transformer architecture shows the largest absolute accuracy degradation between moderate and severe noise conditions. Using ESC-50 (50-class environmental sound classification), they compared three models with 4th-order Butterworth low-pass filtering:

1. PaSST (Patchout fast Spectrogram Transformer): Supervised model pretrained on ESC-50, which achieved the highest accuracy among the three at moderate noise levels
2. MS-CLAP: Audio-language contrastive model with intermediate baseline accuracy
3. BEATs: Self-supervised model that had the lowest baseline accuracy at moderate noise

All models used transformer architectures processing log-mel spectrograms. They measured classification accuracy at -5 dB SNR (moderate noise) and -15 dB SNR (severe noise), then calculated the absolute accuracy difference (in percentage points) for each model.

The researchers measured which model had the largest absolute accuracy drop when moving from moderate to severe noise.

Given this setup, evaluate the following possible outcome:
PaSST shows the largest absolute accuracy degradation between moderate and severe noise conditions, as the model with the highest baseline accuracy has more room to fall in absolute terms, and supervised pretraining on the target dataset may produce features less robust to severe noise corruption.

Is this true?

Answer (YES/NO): YES